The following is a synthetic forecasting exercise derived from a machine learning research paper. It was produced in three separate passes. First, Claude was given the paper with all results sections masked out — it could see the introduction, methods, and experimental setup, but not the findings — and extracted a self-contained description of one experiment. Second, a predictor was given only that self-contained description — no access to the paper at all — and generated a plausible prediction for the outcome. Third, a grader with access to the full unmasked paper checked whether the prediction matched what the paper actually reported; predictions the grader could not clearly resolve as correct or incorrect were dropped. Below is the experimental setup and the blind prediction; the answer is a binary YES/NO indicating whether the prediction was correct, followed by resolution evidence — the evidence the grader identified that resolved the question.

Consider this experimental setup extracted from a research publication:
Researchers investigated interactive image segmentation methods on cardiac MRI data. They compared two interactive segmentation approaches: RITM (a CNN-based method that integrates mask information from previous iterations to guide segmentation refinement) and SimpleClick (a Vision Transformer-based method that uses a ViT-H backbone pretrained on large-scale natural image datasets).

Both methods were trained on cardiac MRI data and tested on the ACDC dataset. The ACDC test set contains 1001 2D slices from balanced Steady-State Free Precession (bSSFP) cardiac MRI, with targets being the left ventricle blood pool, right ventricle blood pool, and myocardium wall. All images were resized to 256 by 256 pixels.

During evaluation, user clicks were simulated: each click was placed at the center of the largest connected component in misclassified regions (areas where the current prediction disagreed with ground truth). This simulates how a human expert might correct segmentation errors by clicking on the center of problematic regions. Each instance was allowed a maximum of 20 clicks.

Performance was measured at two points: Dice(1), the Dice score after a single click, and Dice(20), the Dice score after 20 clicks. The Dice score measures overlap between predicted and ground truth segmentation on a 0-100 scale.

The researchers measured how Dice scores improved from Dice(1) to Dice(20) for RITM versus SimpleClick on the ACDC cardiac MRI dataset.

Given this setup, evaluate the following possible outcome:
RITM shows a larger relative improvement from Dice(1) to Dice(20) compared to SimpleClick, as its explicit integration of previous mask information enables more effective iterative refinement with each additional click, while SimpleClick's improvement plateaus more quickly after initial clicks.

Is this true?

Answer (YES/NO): YES